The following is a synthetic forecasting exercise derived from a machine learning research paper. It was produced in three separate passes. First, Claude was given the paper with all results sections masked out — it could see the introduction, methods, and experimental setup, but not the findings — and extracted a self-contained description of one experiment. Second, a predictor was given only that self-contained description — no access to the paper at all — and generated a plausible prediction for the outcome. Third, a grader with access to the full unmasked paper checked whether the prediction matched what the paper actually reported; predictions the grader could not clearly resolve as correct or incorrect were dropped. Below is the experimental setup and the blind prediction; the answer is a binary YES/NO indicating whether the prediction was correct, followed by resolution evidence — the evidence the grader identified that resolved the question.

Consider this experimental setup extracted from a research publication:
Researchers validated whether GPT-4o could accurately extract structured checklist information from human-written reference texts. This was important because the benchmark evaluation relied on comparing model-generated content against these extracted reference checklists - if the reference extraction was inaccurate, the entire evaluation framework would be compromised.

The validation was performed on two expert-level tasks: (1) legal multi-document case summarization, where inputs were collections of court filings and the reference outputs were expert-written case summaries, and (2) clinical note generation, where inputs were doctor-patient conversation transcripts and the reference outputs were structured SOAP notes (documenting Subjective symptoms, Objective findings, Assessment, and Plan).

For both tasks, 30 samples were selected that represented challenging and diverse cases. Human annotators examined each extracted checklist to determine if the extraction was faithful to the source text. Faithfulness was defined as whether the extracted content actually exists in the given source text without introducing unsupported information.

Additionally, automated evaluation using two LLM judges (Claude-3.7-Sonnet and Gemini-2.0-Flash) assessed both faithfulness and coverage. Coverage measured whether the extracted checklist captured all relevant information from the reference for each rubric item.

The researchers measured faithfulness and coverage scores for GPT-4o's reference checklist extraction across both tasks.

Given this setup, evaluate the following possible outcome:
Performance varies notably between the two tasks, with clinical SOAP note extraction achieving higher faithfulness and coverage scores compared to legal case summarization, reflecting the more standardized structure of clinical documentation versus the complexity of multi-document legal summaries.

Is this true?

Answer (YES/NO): NO